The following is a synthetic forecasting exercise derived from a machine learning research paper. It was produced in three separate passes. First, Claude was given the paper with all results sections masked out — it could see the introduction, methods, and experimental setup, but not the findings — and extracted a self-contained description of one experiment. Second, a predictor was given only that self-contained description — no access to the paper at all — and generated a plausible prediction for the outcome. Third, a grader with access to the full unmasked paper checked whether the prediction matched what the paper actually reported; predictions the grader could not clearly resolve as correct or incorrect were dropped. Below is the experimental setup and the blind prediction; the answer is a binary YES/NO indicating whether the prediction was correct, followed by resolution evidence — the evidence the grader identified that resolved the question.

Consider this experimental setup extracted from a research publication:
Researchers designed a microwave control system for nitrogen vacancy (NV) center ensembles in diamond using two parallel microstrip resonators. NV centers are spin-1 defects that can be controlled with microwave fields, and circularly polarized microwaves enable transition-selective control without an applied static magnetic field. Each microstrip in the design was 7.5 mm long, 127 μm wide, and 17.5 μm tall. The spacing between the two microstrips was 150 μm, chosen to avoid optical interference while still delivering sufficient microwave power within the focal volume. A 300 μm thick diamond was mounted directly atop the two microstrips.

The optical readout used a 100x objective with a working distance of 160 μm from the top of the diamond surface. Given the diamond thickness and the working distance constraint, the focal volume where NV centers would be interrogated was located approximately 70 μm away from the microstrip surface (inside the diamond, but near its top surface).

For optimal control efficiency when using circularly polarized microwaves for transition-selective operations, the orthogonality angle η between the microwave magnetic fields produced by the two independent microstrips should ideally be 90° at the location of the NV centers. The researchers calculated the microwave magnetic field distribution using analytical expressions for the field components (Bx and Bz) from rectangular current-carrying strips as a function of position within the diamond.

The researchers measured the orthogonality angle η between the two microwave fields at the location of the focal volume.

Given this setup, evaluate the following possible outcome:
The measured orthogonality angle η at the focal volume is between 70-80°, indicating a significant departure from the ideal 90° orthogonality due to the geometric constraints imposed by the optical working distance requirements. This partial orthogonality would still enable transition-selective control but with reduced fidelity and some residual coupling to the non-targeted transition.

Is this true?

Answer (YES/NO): NO